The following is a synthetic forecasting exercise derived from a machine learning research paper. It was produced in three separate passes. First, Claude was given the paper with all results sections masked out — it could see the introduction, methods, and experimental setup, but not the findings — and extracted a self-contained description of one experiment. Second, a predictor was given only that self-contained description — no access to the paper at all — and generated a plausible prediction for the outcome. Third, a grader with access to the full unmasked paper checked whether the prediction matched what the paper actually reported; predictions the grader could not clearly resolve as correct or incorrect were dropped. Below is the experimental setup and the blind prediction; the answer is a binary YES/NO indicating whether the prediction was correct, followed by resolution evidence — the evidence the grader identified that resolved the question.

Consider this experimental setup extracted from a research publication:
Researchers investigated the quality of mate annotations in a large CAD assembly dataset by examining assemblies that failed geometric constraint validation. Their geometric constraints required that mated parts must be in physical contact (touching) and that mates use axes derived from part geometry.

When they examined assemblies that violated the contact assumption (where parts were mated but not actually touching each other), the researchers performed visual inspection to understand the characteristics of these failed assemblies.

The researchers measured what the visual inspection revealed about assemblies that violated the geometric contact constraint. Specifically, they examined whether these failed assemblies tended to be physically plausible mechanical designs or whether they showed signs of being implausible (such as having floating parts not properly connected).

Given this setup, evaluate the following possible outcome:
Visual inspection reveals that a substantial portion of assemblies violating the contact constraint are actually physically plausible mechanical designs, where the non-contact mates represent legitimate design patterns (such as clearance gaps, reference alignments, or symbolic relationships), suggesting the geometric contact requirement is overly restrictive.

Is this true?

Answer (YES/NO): NO